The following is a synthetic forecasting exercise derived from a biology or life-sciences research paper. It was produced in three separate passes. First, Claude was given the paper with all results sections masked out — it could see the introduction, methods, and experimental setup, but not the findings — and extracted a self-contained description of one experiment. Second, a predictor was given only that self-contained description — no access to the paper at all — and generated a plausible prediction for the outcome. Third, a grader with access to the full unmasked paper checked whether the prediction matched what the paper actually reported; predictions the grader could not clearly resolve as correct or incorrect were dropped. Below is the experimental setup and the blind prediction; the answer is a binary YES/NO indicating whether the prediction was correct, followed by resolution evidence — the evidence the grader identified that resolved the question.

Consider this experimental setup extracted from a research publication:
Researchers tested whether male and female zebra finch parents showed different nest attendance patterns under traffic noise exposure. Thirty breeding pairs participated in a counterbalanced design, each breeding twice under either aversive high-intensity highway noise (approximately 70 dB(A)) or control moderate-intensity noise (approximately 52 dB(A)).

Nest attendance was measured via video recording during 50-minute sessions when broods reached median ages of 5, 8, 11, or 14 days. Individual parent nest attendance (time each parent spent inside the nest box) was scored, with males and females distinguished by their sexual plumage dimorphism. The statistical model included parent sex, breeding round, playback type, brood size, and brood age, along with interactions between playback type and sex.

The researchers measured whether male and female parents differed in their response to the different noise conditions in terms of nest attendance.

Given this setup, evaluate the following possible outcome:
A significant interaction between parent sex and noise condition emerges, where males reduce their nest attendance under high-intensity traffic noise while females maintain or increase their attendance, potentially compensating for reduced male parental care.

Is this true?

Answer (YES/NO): NO